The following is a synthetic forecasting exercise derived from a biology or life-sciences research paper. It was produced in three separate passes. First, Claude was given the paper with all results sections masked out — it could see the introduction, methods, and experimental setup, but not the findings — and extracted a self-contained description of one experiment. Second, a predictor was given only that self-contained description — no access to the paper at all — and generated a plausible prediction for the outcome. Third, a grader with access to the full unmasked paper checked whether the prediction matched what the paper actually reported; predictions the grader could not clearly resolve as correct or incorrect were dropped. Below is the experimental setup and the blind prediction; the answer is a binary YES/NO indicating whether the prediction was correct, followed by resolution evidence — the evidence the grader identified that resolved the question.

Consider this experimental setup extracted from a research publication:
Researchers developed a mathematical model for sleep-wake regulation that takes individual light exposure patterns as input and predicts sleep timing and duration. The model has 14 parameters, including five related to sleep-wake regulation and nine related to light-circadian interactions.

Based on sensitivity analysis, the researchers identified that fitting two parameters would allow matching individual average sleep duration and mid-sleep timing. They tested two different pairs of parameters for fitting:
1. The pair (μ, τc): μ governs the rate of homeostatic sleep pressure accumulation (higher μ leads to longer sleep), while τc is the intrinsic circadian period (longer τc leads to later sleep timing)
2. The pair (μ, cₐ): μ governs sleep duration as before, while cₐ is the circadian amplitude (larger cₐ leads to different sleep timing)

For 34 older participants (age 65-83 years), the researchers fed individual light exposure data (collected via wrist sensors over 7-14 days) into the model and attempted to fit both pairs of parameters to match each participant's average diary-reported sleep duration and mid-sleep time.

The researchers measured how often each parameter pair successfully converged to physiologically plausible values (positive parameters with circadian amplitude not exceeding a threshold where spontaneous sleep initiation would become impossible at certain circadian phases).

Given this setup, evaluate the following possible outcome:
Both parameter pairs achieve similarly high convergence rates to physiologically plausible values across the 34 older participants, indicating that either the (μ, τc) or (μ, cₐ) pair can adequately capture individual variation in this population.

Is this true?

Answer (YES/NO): NO